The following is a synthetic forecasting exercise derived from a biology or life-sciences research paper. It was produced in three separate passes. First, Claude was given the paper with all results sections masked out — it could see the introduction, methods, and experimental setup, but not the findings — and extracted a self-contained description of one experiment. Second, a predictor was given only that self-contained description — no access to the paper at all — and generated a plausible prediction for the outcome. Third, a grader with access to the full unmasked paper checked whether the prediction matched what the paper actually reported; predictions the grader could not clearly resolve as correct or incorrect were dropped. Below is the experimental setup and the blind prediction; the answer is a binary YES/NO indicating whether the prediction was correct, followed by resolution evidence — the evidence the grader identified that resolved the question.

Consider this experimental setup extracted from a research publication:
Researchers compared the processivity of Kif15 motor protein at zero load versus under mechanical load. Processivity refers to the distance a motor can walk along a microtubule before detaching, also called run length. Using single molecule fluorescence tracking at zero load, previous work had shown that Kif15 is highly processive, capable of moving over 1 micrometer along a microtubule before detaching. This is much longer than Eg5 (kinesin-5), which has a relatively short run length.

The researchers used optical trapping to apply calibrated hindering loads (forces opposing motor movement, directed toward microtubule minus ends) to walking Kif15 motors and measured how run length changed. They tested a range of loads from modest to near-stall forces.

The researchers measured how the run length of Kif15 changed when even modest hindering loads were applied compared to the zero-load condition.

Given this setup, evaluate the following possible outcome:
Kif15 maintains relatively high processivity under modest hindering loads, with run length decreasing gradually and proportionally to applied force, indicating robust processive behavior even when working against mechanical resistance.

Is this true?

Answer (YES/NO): NO